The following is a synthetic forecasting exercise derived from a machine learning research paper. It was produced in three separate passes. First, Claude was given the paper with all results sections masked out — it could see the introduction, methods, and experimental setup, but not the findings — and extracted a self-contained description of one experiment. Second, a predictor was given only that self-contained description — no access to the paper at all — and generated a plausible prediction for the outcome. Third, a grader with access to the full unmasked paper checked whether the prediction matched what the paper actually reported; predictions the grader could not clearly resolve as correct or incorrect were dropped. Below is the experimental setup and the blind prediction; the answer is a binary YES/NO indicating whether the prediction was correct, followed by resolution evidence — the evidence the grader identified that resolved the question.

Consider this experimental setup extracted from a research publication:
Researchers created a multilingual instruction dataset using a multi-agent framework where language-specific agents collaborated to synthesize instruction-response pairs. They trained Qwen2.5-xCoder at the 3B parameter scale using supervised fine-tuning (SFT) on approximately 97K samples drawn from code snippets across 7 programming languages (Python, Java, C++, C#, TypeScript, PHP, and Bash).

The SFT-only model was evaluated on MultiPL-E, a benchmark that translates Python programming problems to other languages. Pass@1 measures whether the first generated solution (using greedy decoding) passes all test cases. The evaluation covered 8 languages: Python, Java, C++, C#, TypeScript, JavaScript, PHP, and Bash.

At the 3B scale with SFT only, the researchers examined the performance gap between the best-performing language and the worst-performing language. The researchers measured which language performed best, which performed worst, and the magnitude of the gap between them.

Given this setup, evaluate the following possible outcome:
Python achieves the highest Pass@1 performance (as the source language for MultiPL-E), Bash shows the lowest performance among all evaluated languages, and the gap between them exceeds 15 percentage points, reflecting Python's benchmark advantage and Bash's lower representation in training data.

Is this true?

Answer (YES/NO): NO